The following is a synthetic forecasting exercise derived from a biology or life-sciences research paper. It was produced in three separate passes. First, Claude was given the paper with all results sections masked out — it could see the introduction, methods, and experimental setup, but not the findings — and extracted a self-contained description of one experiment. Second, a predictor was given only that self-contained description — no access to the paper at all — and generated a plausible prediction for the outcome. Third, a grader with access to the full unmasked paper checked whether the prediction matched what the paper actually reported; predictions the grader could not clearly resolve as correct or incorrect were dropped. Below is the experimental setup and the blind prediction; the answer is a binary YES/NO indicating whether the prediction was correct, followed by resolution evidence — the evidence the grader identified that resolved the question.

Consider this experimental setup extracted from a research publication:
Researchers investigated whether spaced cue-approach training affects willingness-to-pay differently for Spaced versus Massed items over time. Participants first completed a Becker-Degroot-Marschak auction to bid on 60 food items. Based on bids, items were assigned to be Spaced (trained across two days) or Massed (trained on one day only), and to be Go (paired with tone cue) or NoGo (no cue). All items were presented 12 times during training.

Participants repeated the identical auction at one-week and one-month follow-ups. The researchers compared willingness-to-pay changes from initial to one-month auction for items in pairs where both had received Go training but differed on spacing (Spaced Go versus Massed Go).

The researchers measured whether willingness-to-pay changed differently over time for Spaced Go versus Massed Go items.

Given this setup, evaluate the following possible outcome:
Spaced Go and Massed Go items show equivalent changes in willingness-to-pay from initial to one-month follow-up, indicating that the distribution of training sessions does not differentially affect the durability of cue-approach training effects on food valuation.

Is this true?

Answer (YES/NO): YES